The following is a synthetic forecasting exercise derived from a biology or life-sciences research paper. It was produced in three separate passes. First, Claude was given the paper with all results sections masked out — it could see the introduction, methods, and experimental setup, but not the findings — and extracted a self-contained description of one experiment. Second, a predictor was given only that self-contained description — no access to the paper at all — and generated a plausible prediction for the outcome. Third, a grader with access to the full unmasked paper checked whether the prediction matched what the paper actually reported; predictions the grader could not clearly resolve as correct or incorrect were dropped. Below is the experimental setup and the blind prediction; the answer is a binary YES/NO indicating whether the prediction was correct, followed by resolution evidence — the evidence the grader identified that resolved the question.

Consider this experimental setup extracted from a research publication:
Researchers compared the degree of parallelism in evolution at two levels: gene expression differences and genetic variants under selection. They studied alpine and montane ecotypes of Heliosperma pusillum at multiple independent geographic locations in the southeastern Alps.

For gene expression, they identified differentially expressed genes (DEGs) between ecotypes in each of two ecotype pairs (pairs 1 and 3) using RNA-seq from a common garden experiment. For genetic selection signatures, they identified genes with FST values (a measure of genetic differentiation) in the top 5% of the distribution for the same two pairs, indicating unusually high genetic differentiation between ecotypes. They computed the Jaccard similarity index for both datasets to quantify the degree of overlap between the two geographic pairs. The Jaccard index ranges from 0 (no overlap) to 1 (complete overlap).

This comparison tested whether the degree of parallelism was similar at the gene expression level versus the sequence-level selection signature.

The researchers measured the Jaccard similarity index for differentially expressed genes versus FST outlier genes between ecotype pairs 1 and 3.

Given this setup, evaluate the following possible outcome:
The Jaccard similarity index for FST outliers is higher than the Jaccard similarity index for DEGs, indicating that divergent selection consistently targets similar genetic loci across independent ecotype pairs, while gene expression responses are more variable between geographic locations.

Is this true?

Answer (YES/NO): NO